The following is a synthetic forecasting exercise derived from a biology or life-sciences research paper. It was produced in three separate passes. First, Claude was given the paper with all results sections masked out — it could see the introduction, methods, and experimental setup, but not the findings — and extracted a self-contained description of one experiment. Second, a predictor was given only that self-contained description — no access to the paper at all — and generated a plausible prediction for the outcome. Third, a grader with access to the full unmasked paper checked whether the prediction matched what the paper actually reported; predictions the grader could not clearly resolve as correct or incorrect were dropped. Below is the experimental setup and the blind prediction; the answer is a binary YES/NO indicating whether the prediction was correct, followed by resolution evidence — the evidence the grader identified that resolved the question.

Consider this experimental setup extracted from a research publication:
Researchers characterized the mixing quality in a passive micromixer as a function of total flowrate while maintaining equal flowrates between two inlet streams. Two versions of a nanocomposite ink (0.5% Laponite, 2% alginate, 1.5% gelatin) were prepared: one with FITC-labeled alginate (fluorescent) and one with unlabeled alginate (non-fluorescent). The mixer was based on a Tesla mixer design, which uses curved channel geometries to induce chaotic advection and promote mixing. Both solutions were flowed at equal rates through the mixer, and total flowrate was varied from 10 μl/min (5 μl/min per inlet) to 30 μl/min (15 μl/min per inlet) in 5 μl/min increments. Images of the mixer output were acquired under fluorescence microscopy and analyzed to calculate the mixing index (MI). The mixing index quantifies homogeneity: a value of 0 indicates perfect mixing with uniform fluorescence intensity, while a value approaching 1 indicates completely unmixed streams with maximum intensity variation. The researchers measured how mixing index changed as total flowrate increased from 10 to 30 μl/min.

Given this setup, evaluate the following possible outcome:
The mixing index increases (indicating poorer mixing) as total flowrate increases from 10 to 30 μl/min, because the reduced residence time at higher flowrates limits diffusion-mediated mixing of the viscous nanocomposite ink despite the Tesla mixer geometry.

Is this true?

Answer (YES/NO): NO